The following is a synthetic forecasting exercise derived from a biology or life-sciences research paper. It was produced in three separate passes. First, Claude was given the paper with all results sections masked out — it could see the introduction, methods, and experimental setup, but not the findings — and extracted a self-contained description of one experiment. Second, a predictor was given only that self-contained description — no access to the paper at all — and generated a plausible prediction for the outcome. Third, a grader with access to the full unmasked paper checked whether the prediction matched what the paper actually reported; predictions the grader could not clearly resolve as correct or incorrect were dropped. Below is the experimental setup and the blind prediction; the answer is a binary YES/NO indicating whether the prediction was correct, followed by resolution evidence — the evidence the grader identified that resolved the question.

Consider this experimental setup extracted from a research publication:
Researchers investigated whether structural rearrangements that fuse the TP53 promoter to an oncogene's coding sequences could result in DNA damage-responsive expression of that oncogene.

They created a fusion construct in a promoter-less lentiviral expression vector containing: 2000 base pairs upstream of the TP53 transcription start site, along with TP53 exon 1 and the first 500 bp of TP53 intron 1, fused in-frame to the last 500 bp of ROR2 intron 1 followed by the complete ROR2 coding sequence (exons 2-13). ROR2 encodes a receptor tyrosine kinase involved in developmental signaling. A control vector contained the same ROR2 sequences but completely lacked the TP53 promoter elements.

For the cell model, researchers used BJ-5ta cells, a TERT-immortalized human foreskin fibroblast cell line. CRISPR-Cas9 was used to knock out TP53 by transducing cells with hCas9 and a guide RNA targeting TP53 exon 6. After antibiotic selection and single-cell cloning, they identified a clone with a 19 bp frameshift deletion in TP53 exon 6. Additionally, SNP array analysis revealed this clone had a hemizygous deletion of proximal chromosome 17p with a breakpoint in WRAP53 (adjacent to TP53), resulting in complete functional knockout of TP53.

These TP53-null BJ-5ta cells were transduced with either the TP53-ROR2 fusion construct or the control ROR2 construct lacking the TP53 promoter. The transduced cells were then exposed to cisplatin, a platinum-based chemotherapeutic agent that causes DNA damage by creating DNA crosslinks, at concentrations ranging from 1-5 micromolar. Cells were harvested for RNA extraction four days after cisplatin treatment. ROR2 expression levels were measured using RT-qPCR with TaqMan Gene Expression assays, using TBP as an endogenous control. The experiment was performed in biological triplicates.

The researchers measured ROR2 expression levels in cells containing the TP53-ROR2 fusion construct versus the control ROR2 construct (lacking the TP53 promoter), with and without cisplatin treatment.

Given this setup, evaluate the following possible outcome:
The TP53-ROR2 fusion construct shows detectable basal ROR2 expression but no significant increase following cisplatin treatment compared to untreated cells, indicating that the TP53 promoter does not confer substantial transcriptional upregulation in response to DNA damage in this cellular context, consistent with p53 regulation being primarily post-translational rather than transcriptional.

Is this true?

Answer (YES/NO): NO